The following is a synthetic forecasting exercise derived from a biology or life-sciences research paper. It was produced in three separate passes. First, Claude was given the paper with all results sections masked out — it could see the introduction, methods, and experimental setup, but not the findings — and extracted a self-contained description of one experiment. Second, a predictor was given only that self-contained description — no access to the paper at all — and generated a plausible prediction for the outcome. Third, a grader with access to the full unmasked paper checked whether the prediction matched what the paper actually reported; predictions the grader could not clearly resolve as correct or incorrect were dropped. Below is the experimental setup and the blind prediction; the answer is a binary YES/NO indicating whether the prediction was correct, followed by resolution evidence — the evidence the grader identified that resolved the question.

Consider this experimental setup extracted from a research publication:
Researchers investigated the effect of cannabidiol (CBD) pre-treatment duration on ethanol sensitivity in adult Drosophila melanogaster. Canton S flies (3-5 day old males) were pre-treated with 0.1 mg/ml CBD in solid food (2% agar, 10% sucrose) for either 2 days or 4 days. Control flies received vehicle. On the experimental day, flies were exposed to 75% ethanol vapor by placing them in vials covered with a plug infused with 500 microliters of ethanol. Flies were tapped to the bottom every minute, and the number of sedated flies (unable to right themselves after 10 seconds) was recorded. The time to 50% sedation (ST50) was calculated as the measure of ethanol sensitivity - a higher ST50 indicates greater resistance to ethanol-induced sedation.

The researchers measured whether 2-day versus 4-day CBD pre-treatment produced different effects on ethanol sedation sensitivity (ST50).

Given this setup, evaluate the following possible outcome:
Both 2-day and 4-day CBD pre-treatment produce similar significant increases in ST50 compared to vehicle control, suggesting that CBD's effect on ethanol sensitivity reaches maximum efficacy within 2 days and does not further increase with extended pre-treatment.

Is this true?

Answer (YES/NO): NO